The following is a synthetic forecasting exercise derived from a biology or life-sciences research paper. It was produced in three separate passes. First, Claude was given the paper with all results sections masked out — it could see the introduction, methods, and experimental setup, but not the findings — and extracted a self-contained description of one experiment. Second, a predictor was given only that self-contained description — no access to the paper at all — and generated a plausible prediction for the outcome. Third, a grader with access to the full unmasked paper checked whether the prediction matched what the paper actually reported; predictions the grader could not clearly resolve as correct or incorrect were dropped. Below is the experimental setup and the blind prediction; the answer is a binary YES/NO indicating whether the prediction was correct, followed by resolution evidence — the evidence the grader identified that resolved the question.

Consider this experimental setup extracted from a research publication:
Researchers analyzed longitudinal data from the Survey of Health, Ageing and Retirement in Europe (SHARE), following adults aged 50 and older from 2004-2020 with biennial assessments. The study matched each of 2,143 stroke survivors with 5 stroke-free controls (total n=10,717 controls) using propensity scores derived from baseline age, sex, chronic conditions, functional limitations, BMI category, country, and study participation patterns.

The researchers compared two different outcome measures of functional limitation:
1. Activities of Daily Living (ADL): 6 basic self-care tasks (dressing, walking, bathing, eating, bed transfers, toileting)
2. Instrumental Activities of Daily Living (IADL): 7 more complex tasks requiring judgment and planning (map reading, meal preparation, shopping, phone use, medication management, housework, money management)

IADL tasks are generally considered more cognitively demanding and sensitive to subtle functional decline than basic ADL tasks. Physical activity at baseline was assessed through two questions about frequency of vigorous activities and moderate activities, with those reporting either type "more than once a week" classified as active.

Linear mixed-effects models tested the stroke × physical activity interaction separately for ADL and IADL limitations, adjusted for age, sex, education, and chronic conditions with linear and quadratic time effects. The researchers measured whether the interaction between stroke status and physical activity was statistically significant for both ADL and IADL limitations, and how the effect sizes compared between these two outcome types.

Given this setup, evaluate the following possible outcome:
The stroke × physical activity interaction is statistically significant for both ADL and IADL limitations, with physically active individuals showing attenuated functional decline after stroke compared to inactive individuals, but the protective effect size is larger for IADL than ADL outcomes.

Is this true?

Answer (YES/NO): NO